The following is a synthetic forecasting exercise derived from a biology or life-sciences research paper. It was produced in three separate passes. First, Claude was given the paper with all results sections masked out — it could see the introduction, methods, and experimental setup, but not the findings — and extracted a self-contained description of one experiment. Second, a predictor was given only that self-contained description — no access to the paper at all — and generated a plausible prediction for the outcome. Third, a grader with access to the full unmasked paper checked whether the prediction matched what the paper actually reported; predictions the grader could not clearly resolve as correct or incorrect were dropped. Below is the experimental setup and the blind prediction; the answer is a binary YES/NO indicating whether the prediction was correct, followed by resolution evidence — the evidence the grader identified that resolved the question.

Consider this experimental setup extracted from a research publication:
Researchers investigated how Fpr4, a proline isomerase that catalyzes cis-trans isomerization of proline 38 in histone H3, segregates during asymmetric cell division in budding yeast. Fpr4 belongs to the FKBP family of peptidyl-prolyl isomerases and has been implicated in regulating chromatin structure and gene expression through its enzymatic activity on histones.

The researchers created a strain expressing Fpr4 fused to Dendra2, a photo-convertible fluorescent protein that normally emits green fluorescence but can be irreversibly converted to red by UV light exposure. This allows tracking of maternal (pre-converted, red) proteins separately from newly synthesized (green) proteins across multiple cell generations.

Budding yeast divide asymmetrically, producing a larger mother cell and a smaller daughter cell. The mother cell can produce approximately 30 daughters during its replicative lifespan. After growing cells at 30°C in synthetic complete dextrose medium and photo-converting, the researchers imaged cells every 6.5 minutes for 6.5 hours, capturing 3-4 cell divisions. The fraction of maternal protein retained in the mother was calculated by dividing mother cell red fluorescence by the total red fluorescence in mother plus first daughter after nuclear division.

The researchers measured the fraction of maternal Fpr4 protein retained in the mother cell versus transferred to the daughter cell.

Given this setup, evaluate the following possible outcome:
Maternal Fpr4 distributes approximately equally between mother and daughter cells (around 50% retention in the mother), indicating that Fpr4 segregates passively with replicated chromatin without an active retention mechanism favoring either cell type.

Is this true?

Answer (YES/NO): NO